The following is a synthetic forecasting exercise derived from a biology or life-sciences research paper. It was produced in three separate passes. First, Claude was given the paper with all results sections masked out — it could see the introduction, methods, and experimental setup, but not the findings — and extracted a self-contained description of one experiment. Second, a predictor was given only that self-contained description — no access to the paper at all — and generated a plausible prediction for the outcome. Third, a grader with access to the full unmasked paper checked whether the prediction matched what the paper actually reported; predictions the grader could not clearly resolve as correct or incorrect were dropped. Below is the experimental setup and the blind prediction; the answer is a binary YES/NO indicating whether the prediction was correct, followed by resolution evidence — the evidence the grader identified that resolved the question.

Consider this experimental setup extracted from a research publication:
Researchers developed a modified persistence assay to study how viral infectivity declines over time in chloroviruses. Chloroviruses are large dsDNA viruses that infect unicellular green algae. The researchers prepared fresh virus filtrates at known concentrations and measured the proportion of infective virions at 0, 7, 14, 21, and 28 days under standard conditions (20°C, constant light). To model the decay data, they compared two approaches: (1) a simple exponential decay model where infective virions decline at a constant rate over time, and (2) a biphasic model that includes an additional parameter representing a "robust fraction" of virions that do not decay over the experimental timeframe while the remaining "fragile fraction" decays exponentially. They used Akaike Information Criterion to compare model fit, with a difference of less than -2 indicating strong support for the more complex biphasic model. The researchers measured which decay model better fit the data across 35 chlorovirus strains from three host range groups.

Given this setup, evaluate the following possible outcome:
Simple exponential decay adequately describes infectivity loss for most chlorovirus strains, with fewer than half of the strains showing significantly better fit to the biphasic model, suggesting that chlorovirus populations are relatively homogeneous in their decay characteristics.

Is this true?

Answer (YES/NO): NO